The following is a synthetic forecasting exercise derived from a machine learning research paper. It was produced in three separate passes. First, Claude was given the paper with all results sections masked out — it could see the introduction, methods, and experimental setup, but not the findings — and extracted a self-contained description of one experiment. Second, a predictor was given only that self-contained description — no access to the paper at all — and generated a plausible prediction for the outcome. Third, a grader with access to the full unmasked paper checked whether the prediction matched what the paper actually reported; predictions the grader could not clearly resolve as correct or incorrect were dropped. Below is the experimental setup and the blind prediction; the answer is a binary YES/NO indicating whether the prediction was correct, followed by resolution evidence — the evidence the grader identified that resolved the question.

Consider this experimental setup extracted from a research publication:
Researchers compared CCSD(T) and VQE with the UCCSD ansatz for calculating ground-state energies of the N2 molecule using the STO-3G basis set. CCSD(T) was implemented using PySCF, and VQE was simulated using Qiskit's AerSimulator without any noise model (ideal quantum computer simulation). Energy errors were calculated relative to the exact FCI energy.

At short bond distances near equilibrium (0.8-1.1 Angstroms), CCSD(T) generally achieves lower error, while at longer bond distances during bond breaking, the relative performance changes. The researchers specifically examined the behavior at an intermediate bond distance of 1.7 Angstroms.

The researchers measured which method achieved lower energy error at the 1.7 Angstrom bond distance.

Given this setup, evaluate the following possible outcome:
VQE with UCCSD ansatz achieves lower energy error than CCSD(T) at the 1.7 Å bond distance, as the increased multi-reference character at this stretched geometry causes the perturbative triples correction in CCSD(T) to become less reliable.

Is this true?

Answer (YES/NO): NO